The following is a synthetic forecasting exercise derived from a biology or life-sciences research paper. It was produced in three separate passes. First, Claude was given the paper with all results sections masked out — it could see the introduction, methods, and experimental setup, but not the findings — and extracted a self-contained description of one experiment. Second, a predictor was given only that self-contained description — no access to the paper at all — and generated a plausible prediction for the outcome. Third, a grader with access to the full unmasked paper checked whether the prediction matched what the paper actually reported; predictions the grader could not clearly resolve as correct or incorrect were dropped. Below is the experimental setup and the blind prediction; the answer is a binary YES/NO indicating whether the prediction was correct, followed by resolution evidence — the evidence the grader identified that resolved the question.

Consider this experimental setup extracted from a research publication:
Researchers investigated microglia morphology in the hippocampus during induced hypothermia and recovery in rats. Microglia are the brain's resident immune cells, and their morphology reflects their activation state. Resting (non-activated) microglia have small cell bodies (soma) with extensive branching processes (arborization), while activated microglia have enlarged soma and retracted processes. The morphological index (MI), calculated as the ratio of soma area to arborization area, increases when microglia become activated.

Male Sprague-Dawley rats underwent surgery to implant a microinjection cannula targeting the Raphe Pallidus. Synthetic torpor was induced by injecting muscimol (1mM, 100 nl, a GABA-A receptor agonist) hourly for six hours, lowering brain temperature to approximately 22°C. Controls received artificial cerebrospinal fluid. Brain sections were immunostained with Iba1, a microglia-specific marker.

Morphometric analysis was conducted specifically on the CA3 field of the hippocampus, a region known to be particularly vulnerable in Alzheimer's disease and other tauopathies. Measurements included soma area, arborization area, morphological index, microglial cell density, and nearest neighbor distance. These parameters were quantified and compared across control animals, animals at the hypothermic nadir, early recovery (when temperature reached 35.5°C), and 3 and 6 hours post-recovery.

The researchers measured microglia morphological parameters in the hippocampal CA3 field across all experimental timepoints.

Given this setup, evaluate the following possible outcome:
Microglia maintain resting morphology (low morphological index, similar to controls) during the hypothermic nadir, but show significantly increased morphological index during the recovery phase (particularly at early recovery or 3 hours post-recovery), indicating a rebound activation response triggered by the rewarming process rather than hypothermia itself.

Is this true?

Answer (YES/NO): NO